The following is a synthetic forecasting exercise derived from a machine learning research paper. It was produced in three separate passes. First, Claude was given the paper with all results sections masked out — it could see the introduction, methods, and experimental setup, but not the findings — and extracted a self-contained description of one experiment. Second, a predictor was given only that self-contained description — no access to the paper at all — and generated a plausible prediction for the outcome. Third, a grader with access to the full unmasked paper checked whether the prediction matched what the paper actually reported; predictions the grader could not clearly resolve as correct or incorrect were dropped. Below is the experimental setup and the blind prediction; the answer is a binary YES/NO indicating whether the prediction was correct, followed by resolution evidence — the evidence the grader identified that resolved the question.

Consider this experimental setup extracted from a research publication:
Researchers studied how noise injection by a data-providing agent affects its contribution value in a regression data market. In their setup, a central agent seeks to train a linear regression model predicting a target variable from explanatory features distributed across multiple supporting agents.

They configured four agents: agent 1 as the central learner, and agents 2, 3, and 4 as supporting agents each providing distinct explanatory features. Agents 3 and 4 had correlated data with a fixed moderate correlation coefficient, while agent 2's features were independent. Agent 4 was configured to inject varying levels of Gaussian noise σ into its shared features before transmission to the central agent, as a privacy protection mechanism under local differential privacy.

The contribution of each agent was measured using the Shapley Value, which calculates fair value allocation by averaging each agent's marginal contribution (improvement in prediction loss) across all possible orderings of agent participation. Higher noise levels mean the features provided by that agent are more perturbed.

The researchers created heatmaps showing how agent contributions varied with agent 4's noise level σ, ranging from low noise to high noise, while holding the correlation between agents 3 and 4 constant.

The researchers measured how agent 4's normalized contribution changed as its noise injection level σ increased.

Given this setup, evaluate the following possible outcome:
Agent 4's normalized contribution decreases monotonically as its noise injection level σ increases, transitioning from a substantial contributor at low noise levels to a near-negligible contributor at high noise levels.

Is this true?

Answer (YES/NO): NO